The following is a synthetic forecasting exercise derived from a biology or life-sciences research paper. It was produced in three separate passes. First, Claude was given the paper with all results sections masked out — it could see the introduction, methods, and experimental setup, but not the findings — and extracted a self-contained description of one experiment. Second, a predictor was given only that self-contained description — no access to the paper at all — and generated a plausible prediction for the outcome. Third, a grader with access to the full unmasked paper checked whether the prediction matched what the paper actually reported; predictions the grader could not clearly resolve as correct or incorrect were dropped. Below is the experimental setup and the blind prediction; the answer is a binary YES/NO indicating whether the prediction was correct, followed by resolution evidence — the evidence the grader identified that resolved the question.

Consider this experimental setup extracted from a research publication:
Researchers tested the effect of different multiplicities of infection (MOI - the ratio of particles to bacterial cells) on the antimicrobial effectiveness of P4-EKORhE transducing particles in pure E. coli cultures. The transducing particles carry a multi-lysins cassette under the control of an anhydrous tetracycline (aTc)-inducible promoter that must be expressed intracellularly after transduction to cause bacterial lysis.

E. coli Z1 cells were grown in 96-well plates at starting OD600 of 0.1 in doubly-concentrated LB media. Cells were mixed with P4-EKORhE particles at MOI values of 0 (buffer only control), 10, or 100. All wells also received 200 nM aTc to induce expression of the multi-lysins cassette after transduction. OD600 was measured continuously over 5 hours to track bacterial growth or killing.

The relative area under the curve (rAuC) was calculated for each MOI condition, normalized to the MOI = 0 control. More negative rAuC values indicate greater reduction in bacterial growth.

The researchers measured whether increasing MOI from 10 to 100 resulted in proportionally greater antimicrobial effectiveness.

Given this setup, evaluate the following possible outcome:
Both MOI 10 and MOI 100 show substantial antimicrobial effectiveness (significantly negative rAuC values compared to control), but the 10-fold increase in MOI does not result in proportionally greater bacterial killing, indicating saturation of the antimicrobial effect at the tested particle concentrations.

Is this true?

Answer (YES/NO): YES